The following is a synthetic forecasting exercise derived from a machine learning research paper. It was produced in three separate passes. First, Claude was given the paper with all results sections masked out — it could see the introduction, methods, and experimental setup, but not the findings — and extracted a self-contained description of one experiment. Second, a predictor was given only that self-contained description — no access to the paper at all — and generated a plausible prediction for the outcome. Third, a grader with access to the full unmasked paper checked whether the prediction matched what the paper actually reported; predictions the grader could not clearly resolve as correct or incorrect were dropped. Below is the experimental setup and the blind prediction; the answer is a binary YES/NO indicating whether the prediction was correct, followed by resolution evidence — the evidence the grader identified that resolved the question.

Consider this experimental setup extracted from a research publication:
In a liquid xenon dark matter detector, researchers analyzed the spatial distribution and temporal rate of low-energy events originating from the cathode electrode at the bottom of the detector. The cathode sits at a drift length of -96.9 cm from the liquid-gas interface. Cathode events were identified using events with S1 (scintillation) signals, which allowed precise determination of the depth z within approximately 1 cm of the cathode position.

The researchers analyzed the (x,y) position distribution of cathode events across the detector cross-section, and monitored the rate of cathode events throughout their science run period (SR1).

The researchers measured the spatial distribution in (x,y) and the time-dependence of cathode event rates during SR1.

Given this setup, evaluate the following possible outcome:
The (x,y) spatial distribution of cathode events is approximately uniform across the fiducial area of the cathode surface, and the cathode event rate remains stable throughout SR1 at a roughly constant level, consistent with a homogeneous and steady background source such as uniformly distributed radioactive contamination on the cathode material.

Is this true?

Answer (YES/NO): YES